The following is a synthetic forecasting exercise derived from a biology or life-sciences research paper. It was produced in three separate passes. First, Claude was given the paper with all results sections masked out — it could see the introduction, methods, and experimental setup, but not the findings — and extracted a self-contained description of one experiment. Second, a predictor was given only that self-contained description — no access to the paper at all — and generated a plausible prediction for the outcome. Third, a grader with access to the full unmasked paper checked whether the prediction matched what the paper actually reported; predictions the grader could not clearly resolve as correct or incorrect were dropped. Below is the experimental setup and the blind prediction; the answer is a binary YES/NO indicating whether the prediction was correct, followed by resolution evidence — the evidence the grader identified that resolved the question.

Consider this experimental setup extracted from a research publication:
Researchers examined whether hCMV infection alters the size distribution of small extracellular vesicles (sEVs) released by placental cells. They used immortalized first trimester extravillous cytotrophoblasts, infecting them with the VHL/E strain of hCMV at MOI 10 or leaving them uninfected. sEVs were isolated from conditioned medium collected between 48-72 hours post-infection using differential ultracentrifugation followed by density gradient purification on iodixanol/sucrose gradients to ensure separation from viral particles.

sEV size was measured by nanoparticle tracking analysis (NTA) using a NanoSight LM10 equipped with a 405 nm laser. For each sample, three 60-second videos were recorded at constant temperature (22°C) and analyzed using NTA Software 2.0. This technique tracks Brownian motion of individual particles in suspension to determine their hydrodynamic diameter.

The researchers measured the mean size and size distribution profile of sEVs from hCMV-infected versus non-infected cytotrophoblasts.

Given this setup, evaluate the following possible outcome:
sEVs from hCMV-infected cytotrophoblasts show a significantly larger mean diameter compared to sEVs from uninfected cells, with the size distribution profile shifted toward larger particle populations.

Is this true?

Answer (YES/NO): NO